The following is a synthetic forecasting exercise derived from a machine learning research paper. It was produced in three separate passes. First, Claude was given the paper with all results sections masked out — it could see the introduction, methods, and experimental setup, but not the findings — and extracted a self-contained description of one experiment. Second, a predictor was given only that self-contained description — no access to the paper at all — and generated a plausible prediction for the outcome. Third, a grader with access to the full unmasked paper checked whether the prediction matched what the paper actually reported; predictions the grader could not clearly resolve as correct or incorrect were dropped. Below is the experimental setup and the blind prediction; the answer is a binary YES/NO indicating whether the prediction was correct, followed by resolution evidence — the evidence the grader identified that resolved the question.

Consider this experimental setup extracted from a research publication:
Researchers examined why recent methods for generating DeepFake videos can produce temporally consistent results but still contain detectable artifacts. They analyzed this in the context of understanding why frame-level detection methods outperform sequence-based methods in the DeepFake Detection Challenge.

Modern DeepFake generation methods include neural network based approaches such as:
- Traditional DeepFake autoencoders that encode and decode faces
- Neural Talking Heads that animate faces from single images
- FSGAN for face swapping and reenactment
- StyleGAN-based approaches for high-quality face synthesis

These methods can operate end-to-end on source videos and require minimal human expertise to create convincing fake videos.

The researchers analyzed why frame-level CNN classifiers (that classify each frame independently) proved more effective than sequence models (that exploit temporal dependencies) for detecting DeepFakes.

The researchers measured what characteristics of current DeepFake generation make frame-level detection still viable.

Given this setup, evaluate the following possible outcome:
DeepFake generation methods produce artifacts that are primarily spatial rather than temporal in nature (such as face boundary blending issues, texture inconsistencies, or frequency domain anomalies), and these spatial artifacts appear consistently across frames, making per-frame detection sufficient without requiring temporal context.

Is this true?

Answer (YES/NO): YES